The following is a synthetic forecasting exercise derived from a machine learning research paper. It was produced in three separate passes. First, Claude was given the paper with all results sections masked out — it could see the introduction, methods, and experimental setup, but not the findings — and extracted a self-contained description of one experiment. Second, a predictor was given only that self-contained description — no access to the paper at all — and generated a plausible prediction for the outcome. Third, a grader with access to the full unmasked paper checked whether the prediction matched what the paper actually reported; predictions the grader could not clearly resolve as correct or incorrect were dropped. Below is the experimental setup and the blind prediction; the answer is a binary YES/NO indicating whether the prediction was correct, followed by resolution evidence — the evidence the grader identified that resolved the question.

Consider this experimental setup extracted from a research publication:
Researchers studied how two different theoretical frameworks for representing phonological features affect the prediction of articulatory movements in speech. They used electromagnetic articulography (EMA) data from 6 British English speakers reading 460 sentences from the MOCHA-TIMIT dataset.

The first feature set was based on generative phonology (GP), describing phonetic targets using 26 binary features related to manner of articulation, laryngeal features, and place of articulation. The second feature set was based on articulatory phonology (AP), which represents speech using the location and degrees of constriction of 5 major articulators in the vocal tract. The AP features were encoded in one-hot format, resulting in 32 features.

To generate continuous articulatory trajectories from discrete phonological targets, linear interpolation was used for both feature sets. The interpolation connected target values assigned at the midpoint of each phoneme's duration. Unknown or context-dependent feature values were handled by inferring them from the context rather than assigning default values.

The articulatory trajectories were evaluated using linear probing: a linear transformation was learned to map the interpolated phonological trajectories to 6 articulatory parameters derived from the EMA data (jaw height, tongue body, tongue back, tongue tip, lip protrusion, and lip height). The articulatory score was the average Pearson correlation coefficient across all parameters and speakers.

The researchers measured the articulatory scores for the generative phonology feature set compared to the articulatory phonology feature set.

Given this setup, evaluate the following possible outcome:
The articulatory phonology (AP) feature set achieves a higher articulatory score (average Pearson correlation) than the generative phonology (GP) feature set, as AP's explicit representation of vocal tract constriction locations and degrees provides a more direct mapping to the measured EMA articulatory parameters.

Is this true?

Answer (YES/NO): NO